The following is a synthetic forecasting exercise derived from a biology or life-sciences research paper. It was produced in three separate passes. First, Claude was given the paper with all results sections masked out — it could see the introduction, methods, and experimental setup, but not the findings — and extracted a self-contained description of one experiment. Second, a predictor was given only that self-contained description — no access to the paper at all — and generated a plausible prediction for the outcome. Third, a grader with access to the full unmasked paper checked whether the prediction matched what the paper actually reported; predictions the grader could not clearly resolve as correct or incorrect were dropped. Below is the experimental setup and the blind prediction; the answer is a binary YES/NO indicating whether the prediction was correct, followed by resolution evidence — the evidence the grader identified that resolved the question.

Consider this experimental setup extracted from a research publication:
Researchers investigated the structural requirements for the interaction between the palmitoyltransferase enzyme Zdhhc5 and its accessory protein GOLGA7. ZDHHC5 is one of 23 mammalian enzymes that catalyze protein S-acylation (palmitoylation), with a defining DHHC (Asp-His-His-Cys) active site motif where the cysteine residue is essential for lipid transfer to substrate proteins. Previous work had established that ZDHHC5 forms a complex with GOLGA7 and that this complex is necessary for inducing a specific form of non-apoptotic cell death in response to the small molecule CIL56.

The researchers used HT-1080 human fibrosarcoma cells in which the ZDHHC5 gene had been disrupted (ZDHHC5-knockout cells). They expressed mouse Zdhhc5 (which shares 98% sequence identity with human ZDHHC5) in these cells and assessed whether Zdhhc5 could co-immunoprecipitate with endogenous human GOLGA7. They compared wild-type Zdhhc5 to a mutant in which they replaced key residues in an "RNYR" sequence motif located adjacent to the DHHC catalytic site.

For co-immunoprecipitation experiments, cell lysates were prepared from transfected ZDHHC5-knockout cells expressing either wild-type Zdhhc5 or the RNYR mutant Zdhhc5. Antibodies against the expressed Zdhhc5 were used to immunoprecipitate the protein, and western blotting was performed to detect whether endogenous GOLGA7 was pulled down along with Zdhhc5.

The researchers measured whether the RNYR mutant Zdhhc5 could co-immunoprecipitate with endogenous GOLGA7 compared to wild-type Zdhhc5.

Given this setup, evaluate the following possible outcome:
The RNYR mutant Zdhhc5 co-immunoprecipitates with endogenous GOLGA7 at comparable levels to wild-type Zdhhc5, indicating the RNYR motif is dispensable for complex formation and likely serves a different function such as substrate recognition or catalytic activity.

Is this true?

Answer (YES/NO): NO